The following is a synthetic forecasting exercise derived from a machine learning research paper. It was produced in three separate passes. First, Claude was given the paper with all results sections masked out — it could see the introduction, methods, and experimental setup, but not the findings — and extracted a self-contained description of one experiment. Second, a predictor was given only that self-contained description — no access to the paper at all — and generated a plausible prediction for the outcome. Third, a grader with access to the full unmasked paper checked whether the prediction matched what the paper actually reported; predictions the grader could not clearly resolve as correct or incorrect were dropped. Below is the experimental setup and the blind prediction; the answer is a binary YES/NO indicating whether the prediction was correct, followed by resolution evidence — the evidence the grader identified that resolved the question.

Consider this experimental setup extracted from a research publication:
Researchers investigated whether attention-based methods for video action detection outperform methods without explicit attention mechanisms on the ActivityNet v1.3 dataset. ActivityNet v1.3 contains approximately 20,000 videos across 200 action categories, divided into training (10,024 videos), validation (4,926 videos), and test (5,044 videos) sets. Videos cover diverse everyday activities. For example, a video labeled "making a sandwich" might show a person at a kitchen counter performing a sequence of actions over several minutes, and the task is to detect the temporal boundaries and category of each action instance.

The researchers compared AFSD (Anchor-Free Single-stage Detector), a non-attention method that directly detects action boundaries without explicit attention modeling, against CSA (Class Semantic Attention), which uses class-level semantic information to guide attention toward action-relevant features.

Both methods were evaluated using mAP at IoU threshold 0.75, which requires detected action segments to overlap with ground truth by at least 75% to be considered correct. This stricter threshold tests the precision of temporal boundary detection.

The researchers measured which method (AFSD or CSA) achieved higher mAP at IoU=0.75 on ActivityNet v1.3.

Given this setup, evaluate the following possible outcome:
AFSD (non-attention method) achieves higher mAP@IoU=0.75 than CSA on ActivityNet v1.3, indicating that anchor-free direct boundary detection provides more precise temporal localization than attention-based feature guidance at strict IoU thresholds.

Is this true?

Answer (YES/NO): NO